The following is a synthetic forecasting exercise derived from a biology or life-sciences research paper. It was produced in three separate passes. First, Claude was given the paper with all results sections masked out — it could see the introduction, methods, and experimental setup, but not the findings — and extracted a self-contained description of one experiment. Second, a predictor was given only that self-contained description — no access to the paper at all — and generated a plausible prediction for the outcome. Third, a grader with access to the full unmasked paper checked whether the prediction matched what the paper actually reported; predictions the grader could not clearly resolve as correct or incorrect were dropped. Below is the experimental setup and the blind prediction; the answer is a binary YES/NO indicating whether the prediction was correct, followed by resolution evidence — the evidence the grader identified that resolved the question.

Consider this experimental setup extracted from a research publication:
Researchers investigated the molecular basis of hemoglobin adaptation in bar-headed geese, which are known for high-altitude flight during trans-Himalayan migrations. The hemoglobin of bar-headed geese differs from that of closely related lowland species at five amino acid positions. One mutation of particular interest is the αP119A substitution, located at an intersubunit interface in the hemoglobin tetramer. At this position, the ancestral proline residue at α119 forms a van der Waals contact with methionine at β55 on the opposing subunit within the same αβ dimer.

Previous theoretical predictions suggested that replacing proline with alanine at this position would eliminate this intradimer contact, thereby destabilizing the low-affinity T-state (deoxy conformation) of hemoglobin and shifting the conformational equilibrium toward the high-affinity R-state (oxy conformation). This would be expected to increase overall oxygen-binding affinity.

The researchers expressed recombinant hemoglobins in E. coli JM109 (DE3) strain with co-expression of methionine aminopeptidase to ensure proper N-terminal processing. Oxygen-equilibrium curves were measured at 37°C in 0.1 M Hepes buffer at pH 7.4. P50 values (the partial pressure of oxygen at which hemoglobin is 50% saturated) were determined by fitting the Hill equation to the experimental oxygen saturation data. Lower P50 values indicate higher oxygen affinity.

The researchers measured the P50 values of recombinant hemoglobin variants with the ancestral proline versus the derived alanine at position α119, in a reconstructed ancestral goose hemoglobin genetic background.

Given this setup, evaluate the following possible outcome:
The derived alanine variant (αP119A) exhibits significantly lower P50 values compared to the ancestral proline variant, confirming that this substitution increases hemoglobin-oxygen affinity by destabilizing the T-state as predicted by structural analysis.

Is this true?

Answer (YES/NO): YES